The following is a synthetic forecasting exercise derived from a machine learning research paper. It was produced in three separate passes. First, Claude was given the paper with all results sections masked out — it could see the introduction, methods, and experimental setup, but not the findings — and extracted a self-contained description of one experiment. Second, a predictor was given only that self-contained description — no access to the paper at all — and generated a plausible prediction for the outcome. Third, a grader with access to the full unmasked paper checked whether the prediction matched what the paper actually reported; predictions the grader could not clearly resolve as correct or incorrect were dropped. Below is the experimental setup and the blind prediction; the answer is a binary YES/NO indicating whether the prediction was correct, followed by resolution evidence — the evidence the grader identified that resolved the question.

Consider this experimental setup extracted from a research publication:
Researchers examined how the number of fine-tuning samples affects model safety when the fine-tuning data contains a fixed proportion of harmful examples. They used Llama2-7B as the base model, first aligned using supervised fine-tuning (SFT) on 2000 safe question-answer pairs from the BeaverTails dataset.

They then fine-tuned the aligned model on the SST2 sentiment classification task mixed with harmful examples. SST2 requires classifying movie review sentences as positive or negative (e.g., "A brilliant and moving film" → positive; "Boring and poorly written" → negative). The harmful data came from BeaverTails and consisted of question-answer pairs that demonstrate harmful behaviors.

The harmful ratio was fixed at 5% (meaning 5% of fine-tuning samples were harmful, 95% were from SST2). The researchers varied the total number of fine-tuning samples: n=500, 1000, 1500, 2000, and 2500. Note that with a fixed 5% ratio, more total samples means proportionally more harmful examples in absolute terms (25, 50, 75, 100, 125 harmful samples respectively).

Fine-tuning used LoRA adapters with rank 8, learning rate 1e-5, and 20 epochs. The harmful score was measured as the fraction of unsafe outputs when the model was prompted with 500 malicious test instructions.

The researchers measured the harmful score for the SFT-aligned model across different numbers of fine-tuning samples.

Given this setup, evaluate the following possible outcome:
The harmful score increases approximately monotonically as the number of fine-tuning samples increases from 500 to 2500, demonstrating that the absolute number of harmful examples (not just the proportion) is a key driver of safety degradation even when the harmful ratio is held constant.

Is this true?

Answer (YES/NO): YES